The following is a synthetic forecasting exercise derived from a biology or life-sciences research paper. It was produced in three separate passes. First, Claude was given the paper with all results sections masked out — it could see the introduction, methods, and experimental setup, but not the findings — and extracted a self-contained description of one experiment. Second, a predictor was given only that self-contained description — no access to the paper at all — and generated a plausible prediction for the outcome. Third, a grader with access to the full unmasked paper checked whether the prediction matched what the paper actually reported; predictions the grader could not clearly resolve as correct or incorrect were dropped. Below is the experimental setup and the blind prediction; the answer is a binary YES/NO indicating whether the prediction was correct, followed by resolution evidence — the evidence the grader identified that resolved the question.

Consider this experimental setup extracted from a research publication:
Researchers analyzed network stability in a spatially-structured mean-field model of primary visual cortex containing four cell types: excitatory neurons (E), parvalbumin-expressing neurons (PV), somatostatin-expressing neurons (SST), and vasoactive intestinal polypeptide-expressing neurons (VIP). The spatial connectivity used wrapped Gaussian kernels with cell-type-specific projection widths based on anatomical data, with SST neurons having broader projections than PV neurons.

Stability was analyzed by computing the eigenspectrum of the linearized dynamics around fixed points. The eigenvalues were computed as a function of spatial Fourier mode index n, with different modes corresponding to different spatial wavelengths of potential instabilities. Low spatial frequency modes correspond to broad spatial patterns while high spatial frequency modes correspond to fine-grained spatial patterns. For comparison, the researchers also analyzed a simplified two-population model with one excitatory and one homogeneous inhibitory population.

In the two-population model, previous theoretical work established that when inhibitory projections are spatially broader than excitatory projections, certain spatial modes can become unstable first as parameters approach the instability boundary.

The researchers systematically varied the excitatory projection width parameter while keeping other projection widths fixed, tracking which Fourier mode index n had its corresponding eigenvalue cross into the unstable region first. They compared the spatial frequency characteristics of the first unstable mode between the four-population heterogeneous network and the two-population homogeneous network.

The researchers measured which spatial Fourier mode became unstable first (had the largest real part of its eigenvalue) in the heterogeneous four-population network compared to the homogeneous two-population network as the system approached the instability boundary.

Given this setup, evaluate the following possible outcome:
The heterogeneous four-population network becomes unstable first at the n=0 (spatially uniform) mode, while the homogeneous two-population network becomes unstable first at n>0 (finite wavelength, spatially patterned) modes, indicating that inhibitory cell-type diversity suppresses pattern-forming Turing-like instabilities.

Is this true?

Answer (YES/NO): NO